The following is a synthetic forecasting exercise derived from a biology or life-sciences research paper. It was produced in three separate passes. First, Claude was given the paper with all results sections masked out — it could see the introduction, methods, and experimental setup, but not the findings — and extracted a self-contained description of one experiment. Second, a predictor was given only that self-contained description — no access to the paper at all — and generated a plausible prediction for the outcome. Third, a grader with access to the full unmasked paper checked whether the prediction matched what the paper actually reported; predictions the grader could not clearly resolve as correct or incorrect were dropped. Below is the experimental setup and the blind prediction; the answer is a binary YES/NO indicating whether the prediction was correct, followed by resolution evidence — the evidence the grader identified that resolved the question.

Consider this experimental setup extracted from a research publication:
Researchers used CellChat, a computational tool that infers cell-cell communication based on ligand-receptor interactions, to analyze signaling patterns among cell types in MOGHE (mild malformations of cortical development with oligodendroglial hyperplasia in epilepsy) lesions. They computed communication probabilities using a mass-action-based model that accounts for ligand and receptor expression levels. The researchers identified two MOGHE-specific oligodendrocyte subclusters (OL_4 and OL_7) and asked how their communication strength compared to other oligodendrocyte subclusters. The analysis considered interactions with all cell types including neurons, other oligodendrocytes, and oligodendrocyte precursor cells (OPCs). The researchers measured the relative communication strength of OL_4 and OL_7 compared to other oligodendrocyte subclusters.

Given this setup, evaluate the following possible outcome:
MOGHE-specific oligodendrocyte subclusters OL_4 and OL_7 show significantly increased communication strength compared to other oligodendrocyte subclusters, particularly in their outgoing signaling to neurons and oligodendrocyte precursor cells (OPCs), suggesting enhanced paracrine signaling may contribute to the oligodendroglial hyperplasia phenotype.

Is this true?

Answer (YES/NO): NO